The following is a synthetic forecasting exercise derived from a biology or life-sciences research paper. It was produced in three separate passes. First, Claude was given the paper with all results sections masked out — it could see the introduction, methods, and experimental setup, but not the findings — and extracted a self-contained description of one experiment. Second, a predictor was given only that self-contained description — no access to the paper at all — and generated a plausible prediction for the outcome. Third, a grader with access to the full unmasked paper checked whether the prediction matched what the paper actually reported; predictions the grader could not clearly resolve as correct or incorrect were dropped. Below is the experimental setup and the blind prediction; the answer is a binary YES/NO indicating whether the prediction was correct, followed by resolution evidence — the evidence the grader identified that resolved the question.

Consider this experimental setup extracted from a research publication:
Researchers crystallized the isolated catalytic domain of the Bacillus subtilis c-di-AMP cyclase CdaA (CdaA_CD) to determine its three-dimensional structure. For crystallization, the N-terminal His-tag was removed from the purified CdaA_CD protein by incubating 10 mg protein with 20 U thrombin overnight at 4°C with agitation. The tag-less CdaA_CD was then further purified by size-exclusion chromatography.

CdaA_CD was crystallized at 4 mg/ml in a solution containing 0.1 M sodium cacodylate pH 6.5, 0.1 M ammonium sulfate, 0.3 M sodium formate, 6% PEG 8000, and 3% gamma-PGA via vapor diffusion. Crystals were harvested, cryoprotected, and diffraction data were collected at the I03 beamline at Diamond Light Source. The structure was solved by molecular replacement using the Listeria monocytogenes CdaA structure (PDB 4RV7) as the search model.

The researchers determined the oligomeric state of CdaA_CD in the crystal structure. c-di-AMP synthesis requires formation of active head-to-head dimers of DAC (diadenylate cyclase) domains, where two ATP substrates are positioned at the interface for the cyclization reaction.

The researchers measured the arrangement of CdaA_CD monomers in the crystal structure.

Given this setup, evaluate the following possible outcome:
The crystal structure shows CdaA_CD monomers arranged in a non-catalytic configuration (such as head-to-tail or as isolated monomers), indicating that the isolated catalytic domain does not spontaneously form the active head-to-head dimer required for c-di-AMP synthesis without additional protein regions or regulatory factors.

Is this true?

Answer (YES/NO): YES